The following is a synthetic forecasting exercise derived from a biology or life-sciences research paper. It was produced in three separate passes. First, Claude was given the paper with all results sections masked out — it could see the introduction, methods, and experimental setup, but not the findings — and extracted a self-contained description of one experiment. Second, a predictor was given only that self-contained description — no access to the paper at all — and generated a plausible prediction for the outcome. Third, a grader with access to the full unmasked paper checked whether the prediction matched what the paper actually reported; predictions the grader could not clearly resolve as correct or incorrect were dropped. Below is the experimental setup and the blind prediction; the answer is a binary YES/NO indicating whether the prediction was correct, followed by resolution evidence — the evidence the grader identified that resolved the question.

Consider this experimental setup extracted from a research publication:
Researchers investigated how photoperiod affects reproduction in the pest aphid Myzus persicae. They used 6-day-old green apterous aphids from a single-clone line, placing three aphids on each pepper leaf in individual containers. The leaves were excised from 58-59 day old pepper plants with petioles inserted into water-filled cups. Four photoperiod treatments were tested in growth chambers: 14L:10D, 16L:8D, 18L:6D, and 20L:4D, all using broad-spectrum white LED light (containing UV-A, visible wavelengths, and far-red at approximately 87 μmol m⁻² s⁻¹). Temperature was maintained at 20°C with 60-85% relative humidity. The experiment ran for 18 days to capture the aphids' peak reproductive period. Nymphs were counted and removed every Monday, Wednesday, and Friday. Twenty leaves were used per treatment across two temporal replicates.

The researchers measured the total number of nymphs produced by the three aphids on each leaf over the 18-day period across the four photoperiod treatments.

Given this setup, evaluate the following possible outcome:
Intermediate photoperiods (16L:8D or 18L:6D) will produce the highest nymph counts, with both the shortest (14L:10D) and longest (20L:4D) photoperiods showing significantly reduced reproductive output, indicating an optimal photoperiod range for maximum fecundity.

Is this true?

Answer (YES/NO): NO